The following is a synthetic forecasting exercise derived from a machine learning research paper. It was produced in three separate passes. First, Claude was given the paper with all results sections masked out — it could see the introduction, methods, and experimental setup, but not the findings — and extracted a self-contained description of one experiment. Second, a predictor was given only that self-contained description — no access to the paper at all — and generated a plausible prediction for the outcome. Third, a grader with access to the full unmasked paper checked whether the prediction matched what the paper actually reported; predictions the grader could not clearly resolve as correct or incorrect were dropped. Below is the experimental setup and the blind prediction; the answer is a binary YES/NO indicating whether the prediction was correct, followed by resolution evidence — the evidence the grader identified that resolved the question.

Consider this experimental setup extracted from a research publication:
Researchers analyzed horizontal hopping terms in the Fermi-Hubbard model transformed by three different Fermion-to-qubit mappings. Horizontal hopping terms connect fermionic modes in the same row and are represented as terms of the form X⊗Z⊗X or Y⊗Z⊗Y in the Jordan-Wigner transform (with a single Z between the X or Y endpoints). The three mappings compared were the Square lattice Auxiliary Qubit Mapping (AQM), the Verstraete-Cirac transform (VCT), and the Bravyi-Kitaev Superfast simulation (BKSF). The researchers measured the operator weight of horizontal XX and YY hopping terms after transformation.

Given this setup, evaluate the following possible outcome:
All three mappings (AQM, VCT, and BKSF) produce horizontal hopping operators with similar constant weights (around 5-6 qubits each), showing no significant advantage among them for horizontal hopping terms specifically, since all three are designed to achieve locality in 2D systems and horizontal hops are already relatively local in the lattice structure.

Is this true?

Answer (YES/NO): NO